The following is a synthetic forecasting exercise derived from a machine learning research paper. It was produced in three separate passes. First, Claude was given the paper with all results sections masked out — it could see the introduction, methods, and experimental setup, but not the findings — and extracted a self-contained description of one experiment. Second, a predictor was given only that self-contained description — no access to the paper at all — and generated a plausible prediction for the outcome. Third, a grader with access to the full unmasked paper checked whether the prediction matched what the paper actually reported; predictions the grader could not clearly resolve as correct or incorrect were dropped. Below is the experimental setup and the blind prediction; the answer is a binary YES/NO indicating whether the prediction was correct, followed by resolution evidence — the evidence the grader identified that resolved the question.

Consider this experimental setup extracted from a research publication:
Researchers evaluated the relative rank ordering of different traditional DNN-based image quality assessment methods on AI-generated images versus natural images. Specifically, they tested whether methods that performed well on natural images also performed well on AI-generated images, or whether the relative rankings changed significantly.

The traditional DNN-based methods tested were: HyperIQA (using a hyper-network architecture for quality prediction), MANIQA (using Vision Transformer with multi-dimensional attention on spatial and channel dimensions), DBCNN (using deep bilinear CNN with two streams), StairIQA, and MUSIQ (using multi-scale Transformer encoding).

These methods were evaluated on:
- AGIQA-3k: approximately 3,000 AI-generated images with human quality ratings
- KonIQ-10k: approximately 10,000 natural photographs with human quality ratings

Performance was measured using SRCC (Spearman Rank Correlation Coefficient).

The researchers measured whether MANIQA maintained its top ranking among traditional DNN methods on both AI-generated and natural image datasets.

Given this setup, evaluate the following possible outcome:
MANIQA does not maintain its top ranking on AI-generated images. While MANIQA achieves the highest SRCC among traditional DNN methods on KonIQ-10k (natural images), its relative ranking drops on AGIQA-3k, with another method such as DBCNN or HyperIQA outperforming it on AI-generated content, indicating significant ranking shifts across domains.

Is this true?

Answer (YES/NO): NO